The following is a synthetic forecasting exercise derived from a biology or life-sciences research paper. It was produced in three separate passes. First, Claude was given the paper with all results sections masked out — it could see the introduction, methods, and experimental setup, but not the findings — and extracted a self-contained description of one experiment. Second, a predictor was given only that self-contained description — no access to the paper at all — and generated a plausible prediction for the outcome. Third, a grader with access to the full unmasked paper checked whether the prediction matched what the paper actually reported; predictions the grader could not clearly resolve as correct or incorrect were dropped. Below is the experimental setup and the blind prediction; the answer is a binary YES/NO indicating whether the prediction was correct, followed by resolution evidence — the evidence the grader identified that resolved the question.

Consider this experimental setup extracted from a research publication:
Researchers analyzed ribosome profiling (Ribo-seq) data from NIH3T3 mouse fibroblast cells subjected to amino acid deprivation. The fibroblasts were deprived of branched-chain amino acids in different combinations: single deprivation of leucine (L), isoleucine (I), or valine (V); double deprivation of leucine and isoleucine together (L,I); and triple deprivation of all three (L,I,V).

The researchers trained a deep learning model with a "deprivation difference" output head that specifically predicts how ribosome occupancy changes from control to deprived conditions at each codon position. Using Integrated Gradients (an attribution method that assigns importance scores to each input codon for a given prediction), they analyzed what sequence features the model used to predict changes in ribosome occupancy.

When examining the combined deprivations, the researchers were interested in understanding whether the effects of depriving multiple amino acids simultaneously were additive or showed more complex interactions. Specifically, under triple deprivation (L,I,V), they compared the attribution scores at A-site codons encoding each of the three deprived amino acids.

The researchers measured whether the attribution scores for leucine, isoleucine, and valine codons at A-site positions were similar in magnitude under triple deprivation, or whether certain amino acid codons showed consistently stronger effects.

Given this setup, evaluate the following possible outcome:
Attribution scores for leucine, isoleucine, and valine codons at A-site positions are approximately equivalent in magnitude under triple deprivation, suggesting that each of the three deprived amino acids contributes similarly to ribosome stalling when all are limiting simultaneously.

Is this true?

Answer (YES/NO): NO